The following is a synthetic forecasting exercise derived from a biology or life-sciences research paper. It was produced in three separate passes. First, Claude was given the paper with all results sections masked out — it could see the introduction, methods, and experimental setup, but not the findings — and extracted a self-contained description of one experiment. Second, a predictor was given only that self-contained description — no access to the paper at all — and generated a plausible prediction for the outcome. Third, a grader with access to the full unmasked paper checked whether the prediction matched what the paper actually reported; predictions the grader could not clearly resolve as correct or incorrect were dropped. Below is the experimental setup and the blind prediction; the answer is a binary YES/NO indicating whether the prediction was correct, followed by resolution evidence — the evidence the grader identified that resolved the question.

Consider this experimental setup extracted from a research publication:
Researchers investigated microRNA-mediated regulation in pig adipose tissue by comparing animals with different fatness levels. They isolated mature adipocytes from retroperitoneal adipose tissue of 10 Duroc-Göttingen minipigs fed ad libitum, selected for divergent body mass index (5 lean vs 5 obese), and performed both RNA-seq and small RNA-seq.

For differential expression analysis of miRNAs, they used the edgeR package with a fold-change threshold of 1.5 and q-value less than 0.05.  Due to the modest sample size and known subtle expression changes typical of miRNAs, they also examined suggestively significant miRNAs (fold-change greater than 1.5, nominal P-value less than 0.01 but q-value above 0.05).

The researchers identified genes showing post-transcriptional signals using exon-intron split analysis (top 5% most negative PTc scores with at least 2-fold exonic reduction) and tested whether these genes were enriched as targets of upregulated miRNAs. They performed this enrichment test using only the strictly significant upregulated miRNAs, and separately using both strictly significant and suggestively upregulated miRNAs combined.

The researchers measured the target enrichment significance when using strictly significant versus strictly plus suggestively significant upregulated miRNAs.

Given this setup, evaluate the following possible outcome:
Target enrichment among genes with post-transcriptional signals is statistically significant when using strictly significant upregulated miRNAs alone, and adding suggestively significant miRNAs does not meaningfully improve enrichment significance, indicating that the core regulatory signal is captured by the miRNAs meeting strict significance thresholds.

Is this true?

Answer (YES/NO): NO